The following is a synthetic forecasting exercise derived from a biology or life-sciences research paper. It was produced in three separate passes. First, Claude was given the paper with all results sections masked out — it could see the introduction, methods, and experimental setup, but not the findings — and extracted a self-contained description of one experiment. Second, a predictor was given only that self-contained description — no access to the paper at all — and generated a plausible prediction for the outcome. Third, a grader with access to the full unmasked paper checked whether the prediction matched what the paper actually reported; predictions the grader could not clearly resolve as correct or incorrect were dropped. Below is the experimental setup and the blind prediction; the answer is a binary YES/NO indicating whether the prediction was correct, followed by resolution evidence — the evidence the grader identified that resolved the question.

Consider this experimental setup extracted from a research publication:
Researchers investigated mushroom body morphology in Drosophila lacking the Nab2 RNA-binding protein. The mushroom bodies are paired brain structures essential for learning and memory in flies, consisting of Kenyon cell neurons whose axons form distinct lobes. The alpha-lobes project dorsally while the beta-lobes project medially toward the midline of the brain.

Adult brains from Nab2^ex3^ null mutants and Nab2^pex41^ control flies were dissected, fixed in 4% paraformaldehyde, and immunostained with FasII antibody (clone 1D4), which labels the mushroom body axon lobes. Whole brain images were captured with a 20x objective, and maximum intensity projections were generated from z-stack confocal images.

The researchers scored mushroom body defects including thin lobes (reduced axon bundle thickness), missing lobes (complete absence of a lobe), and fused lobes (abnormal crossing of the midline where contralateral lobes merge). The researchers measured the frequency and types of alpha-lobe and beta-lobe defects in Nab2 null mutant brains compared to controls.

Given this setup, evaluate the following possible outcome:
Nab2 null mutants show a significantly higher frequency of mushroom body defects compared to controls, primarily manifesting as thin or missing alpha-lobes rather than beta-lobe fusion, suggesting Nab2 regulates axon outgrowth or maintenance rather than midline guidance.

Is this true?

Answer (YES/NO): NO